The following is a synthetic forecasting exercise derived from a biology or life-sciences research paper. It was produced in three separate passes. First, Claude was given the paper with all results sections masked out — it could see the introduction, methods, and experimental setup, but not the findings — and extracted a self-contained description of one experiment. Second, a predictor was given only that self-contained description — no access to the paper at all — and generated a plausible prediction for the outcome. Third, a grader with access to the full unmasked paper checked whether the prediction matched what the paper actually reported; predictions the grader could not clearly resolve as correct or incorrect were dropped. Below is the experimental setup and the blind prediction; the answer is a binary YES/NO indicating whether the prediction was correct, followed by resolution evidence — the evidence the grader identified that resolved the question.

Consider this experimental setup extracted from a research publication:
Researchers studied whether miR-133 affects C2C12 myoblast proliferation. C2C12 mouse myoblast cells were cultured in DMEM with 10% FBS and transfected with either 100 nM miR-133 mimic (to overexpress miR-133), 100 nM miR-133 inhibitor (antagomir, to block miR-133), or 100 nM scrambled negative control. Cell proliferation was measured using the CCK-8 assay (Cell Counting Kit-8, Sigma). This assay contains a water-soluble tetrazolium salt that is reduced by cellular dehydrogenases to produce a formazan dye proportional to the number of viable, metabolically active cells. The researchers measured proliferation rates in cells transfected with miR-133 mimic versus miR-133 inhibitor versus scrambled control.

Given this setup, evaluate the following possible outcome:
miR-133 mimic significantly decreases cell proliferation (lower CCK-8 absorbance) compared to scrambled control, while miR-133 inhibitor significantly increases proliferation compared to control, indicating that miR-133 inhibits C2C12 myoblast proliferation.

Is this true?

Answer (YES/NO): NO